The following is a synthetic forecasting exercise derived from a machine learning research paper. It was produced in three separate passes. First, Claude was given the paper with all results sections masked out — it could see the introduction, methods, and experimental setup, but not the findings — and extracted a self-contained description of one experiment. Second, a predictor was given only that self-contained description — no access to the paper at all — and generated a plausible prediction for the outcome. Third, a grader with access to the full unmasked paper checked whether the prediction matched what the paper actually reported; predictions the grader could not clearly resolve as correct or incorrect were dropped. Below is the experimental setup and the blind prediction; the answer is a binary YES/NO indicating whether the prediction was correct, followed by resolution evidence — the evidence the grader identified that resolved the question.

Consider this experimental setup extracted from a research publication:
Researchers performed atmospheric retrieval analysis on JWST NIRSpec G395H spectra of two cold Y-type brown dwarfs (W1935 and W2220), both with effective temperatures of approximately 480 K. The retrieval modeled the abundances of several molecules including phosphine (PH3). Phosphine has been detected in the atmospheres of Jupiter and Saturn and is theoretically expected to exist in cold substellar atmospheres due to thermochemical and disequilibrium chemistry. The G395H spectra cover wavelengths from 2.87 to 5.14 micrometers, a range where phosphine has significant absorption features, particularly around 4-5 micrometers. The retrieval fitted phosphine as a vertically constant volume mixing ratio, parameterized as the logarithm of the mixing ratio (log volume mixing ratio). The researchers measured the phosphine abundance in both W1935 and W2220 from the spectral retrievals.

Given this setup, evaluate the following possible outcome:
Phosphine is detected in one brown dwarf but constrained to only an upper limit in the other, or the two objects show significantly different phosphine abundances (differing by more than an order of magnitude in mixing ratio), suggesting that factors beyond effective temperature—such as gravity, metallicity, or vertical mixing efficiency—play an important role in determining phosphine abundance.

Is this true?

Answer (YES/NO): NO